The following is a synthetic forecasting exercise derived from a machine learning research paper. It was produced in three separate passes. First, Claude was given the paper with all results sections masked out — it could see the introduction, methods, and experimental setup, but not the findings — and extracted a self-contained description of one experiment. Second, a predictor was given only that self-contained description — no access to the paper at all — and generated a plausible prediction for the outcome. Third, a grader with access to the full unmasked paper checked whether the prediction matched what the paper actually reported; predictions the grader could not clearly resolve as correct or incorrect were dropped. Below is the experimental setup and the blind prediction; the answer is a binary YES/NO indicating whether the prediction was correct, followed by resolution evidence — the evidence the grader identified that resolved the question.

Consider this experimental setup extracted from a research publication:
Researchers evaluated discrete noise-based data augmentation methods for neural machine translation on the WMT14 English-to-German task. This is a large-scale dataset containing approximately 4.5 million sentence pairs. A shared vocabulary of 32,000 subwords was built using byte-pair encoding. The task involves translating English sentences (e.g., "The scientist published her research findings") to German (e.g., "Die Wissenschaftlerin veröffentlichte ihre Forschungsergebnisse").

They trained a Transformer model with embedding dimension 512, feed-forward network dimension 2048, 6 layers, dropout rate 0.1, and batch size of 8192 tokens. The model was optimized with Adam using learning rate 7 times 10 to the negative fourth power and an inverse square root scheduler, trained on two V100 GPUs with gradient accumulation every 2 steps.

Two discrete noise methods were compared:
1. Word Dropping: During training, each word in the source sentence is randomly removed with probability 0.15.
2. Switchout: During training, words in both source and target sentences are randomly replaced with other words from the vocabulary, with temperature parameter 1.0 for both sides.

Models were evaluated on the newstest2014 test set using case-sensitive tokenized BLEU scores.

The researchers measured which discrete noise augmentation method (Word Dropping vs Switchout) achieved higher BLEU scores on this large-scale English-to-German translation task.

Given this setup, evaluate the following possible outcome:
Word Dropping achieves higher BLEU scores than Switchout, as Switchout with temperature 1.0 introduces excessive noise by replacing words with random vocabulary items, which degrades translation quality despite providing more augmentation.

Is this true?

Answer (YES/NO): NO